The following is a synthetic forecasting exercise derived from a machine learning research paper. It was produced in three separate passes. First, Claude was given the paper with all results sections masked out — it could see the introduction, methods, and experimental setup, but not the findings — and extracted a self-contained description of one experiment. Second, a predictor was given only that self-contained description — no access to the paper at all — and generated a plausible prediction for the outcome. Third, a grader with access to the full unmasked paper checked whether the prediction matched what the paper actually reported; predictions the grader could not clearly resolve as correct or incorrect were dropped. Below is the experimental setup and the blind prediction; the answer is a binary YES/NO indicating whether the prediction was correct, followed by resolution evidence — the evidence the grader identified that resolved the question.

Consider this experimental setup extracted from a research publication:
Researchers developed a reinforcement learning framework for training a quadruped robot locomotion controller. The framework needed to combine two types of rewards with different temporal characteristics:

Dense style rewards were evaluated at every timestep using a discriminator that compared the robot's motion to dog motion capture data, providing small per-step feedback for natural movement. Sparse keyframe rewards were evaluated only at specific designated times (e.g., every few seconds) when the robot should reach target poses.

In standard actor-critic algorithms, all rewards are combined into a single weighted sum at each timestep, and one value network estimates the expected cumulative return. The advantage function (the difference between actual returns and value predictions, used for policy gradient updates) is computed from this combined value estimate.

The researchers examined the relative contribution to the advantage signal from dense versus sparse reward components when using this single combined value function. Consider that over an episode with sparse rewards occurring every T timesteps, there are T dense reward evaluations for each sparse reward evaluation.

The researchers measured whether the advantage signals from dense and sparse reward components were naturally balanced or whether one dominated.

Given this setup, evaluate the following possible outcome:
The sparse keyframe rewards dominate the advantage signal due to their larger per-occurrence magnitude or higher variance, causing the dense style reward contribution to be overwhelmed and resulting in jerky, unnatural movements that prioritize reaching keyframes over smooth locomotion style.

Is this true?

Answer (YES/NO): NO